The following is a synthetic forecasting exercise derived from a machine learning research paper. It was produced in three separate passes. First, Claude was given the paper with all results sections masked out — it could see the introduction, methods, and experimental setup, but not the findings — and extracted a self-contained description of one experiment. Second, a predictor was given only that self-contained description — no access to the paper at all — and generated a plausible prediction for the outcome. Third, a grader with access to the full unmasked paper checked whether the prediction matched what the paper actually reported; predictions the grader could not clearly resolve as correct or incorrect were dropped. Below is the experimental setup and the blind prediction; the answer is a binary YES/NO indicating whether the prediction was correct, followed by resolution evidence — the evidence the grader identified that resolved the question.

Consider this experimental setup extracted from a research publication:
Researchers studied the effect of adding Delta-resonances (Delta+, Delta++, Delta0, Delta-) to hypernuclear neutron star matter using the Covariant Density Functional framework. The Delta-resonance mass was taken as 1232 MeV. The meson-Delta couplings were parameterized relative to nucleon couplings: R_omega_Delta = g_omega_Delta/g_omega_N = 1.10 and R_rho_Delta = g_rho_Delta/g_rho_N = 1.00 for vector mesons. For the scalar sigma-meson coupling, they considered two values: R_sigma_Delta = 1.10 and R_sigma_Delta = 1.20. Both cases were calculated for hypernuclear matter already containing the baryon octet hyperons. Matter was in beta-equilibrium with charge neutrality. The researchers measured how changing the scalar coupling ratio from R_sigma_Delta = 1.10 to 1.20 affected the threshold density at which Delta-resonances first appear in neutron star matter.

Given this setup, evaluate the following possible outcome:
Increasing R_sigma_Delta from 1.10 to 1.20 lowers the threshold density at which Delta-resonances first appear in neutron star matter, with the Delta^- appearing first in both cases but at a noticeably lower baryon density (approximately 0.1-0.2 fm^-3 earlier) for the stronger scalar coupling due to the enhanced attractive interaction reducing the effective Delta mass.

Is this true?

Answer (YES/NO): NO